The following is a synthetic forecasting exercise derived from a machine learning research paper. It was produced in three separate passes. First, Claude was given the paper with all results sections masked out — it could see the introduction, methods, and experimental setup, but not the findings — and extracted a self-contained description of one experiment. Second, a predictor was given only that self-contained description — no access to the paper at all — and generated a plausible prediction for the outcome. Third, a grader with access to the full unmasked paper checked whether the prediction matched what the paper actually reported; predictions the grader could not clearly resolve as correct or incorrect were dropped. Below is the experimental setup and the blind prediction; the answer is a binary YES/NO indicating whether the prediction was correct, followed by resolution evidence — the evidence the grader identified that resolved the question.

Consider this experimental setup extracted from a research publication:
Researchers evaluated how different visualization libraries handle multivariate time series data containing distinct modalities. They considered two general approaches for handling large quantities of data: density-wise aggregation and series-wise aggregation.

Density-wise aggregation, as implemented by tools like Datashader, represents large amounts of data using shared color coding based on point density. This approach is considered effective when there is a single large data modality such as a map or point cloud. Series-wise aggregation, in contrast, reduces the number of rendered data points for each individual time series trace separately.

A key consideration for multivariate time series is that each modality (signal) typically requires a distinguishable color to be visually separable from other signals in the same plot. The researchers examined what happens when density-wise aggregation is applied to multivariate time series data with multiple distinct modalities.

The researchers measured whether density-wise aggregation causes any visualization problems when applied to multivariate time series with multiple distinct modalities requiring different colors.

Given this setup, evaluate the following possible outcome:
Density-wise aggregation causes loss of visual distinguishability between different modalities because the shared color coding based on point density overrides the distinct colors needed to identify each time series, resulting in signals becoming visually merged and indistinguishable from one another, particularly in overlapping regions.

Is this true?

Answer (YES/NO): NO